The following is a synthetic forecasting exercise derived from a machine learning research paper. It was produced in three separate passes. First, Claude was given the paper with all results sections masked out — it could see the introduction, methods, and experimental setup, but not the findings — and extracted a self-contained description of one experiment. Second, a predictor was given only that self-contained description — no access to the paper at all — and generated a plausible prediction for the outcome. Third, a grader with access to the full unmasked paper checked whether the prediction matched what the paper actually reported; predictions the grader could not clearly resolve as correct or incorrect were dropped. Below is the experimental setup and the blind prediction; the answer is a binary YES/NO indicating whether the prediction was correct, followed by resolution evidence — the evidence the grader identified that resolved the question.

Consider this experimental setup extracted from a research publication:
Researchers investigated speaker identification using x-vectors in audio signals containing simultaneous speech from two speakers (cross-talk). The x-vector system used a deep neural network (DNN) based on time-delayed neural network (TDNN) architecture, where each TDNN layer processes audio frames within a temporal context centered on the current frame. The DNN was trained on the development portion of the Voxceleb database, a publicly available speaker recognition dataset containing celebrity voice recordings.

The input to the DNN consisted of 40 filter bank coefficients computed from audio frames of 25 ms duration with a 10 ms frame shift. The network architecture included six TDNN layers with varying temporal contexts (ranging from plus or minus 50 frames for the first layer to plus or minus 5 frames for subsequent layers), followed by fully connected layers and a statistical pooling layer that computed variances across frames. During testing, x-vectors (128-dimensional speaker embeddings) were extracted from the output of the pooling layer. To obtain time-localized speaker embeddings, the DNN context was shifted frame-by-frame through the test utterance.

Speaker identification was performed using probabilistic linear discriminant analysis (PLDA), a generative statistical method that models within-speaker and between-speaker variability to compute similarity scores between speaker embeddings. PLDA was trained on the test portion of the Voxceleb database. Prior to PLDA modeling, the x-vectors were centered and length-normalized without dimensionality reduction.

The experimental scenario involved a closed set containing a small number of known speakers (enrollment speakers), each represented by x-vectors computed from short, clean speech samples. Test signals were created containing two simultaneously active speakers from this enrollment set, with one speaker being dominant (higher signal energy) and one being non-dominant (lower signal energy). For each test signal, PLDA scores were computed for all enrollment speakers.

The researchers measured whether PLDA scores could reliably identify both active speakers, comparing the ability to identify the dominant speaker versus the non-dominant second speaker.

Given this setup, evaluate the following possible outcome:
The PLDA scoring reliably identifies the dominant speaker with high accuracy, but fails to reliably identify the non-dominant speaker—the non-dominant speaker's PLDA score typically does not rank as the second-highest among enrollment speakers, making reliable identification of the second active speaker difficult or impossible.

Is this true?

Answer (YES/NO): YES